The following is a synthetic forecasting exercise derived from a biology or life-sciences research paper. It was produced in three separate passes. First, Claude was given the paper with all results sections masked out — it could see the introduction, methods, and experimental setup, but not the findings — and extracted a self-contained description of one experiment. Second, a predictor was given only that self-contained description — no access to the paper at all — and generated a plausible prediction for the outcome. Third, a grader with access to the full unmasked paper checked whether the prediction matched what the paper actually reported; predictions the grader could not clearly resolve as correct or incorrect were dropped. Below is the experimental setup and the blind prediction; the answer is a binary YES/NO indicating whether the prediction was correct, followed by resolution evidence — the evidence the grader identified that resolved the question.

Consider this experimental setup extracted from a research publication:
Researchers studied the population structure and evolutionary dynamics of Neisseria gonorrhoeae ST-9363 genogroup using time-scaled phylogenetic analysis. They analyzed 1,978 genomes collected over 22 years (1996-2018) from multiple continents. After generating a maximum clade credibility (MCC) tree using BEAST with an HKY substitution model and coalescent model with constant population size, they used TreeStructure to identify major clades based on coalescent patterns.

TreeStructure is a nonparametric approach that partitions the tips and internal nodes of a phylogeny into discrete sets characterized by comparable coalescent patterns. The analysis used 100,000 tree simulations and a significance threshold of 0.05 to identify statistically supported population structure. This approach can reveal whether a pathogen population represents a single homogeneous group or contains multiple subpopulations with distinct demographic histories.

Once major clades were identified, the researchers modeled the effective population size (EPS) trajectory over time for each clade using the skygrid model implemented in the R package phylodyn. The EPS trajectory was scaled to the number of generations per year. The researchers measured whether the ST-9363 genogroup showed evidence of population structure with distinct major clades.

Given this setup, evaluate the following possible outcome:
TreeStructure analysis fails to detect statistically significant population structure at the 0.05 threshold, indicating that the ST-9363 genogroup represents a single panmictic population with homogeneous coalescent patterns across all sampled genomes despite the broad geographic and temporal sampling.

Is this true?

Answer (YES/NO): NO